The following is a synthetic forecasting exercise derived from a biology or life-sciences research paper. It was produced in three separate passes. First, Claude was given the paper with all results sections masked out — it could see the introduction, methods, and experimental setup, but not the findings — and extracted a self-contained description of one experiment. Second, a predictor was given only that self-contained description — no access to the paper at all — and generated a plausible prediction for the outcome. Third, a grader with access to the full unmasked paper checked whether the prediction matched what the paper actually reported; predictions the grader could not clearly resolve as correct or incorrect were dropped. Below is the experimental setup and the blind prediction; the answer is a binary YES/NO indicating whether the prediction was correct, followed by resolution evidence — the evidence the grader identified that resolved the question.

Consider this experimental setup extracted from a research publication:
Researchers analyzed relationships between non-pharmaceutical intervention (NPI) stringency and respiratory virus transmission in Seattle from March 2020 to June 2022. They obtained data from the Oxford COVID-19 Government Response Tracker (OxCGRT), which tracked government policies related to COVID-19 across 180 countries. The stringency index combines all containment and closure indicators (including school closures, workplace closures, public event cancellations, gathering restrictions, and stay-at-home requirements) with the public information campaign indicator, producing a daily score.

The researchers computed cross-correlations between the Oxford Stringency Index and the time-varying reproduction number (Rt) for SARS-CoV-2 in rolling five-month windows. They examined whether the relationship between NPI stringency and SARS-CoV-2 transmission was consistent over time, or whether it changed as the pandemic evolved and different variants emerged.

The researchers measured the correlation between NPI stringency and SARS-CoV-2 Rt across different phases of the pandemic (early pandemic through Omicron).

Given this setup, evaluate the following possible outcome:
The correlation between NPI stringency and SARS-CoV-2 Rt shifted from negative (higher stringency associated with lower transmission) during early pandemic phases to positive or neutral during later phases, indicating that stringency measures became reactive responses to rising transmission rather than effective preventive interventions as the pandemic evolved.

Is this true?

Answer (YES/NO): YES